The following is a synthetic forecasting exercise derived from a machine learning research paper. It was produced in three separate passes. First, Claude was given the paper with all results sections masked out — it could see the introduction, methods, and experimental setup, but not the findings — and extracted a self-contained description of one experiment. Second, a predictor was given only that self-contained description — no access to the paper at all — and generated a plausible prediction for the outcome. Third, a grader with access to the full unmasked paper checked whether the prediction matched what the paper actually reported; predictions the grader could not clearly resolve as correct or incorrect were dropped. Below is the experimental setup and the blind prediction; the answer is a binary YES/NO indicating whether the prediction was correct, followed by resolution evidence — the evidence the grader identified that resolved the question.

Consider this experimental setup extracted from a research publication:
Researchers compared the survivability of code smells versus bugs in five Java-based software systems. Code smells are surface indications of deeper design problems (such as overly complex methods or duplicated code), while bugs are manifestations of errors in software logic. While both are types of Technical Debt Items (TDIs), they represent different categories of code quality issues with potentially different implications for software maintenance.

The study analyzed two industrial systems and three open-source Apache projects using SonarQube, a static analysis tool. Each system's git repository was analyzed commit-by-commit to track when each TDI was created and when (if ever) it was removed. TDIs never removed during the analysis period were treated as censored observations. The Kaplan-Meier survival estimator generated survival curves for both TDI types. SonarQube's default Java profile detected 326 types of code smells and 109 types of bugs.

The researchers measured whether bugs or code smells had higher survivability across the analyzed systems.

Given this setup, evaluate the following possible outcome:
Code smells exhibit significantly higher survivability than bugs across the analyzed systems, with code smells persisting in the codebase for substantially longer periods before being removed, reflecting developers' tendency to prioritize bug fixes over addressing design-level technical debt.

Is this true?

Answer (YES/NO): NO